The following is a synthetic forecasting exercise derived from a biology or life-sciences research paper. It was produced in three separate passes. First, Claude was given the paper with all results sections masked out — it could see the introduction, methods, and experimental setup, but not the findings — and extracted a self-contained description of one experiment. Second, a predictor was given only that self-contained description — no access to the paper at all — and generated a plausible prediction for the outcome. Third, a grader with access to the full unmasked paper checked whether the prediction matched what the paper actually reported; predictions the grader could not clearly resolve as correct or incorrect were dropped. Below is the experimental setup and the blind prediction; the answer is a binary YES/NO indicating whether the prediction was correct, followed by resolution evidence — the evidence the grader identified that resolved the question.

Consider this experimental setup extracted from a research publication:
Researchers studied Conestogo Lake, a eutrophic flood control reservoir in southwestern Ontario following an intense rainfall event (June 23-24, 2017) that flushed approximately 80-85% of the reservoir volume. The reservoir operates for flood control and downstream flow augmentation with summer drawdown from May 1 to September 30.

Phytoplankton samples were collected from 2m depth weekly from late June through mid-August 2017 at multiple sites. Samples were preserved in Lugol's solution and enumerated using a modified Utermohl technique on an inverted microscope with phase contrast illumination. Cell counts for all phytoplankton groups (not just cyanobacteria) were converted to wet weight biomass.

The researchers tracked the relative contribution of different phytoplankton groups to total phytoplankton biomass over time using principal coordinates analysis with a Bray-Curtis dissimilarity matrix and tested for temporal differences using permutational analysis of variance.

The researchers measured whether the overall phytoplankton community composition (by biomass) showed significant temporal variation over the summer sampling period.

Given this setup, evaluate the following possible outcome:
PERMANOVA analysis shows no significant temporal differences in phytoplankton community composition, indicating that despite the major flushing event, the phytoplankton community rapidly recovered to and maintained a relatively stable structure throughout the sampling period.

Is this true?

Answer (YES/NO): NO